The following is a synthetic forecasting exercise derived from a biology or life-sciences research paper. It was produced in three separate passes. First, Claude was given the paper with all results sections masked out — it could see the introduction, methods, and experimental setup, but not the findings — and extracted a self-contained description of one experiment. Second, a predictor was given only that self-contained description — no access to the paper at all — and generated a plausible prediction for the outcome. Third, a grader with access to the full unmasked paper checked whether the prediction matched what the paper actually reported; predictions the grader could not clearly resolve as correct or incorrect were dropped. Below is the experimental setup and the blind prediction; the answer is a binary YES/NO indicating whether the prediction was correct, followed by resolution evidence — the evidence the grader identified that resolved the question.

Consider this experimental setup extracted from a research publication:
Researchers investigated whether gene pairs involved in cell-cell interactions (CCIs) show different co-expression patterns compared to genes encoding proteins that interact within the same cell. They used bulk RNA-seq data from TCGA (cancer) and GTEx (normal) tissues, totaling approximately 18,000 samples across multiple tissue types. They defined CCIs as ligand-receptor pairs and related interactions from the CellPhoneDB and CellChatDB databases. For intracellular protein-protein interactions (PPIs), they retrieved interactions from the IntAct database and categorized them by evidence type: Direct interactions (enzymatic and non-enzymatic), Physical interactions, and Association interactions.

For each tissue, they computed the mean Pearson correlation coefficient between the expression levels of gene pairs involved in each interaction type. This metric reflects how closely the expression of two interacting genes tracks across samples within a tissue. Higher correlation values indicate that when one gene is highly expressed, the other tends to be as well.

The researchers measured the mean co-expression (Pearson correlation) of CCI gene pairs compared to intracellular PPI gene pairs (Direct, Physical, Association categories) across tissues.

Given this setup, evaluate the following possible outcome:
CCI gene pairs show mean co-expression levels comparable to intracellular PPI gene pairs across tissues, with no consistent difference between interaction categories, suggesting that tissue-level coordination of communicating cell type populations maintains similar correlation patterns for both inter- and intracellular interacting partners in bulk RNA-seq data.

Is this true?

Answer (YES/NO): NO